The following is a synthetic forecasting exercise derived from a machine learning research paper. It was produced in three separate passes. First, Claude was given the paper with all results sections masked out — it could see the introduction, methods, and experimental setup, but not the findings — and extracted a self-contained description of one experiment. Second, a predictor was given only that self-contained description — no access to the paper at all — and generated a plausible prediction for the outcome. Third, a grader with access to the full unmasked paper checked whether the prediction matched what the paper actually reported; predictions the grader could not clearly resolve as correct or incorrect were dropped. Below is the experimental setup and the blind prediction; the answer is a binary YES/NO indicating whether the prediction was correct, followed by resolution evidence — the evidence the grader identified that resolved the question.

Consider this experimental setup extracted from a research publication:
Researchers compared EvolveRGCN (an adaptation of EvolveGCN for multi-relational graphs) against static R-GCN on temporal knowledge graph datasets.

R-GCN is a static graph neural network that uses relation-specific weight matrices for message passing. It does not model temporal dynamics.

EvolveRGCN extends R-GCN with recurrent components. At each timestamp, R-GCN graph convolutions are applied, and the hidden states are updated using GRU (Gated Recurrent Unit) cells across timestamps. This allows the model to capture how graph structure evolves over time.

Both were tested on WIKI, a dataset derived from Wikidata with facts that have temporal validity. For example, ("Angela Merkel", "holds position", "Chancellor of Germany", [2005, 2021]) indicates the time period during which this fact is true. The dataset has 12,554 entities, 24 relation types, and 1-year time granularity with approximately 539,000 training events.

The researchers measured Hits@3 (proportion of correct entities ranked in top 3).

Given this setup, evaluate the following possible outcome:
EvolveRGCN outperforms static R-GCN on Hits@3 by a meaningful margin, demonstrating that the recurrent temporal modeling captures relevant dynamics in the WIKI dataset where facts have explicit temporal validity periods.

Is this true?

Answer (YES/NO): YES